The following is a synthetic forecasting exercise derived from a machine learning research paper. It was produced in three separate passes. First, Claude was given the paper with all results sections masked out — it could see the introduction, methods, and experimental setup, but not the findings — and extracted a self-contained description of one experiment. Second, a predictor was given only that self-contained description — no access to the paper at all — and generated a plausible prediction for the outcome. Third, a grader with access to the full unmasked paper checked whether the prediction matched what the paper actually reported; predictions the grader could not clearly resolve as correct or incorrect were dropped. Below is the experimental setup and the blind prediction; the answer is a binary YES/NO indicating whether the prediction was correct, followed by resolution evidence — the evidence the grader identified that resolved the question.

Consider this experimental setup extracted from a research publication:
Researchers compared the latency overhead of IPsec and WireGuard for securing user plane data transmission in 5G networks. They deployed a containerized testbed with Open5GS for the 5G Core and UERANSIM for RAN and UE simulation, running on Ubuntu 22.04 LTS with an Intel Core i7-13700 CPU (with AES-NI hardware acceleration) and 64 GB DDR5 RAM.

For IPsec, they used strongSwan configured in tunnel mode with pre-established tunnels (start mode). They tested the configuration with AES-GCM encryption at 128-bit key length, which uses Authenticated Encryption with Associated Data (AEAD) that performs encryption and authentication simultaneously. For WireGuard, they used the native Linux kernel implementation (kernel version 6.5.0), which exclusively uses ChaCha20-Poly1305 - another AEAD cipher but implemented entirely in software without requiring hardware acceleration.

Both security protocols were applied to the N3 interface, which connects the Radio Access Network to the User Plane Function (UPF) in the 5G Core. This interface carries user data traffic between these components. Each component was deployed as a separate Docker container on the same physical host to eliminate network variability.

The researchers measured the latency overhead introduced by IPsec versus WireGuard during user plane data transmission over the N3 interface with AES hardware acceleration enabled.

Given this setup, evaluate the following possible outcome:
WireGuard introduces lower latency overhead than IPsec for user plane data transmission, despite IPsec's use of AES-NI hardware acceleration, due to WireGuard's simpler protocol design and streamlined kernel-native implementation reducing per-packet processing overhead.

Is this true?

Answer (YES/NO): NO